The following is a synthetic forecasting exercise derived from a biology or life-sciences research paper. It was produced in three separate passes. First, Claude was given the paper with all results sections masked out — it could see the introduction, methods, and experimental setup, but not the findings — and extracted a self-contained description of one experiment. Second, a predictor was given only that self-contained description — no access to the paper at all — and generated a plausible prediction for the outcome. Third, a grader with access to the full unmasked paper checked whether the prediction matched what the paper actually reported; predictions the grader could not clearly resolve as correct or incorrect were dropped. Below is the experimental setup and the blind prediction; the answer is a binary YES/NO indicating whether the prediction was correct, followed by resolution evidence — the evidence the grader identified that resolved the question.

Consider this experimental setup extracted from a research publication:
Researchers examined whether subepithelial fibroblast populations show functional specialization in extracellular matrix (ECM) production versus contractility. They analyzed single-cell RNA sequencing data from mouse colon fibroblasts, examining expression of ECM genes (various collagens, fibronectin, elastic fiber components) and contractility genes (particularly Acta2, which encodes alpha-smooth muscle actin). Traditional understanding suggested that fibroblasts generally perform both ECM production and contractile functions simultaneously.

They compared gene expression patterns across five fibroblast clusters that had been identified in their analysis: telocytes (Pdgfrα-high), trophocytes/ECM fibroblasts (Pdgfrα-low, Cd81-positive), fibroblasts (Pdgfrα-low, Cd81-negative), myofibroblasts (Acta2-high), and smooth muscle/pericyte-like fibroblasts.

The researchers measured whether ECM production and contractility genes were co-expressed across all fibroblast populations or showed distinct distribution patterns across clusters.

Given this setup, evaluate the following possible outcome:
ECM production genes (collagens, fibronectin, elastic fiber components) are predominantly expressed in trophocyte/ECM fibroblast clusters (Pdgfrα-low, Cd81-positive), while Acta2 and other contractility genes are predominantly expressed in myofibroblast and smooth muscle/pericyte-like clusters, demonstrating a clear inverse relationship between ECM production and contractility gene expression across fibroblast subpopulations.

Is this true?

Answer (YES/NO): YES